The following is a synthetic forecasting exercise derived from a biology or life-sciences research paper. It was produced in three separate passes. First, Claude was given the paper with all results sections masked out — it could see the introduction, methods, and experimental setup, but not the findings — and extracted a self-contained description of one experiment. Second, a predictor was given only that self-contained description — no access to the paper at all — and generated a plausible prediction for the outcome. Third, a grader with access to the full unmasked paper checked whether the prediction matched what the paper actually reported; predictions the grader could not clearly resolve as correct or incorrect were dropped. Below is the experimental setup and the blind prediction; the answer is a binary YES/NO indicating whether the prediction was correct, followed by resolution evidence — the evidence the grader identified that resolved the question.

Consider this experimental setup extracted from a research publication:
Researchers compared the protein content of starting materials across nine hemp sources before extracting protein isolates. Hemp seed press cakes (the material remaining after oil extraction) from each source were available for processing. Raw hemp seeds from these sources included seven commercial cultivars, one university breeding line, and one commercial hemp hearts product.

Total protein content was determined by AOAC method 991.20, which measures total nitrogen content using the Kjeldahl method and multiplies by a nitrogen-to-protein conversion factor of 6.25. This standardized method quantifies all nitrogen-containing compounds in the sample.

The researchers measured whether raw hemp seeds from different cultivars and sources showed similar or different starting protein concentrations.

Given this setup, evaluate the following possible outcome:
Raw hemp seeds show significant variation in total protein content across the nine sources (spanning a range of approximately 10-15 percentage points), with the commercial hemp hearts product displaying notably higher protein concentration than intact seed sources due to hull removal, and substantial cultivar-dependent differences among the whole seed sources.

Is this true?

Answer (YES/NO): NO